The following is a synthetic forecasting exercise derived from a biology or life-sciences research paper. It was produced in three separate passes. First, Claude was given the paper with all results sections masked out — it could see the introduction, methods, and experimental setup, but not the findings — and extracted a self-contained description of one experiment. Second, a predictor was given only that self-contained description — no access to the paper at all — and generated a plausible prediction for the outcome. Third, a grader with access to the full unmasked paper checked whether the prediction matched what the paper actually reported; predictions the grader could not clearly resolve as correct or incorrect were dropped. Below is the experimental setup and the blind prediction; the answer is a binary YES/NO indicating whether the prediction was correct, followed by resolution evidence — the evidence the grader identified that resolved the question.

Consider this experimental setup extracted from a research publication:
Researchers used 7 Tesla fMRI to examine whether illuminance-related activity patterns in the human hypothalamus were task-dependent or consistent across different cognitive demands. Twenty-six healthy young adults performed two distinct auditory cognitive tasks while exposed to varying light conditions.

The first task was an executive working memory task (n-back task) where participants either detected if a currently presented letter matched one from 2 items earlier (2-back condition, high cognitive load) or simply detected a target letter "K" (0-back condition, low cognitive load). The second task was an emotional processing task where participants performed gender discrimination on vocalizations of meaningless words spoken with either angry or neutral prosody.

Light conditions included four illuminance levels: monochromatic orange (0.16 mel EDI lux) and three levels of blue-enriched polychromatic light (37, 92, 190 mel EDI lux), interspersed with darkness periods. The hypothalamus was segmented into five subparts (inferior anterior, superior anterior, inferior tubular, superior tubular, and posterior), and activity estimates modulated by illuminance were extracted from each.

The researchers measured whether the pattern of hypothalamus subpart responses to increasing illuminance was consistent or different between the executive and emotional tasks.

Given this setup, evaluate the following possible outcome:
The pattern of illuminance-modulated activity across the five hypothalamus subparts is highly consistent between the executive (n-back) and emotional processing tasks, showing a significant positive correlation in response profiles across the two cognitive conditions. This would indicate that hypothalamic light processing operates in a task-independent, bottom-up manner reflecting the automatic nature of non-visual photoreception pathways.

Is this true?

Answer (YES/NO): NO